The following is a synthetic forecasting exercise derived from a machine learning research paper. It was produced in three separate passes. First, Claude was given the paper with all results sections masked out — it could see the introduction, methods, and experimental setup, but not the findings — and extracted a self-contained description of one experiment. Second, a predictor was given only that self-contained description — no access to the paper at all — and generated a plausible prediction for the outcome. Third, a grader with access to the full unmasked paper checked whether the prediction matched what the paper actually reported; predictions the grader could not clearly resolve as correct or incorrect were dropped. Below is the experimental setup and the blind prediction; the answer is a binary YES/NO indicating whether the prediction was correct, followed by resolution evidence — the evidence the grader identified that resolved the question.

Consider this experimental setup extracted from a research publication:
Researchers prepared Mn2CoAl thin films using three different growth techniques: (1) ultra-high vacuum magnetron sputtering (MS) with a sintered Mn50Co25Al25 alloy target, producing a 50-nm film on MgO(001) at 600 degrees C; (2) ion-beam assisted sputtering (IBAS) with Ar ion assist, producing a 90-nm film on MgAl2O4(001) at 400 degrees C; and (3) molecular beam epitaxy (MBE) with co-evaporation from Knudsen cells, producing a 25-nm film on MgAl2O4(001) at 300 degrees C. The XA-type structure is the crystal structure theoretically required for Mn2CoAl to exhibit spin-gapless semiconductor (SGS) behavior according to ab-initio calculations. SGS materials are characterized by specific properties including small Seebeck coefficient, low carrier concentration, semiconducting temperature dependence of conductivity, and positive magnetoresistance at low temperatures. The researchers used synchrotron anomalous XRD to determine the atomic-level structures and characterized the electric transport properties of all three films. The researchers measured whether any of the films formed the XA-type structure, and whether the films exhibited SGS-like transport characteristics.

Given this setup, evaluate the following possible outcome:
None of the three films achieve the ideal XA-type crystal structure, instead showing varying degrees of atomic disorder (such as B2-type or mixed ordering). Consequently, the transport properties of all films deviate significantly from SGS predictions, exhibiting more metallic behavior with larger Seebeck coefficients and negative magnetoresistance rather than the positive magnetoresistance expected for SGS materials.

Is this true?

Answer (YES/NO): NO